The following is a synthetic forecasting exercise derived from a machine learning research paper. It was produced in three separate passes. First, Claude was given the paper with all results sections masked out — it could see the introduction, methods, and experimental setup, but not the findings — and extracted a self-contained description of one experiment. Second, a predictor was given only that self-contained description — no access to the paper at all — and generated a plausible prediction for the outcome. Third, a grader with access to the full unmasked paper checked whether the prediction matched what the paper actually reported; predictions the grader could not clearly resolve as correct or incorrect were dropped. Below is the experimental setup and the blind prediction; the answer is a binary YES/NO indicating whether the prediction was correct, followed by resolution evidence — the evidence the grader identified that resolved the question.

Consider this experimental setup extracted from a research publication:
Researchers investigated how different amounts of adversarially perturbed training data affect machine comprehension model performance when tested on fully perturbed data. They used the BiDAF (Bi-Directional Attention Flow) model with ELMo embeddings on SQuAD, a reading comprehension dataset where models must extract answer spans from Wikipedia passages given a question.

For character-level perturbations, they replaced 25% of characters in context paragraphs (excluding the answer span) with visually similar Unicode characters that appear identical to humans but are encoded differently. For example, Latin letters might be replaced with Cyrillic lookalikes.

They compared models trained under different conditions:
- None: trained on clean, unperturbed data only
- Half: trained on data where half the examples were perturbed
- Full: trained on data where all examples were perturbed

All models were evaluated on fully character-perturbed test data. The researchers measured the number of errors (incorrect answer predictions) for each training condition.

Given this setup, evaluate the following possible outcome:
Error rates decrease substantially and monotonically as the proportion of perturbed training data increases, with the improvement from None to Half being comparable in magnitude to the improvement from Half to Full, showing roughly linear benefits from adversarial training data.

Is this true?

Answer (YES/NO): NO